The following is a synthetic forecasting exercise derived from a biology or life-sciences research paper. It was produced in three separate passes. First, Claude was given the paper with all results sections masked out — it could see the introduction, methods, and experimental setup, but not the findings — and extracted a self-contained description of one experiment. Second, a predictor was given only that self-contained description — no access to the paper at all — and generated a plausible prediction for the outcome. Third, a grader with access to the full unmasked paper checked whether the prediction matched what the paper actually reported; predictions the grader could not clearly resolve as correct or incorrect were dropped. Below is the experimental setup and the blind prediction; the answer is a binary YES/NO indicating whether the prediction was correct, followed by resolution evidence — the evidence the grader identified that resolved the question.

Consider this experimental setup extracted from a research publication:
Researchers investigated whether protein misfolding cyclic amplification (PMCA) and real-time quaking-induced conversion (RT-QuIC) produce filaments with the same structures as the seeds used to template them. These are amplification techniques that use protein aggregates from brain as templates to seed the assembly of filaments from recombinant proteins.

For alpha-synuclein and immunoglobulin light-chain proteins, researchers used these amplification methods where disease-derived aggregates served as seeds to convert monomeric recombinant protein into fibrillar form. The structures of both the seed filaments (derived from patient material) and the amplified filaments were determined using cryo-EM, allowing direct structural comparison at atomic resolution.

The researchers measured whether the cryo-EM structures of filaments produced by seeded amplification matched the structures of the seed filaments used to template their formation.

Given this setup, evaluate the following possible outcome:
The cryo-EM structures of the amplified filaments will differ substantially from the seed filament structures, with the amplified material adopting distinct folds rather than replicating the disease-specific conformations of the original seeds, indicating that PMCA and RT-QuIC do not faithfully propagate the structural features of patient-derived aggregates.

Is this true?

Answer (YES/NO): YES